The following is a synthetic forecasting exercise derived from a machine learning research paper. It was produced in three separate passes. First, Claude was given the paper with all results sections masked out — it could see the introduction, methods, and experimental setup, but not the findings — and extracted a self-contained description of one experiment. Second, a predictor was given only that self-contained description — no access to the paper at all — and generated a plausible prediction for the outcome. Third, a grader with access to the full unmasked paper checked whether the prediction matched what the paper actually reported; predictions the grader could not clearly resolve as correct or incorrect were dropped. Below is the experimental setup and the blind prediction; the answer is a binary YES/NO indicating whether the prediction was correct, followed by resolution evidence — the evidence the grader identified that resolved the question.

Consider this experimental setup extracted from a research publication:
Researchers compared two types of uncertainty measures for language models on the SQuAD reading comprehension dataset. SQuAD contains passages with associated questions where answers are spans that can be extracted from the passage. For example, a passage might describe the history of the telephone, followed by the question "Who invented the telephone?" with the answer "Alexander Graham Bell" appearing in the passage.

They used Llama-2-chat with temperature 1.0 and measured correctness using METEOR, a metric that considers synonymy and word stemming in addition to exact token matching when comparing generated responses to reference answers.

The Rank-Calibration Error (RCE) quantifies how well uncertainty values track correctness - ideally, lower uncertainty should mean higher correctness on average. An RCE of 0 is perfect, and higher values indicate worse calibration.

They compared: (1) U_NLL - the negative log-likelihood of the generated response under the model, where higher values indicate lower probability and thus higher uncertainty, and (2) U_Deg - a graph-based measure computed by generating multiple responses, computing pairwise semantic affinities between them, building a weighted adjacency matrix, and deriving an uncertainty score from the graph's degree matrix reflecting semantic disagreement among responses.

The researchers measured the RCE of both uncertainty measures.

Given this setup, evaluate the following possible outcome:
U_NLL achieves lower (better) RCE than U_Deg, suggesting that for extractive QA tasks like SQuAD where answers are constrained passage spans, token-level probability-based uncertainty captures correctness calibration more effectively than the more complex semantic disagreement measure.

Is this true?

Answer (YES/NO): YES